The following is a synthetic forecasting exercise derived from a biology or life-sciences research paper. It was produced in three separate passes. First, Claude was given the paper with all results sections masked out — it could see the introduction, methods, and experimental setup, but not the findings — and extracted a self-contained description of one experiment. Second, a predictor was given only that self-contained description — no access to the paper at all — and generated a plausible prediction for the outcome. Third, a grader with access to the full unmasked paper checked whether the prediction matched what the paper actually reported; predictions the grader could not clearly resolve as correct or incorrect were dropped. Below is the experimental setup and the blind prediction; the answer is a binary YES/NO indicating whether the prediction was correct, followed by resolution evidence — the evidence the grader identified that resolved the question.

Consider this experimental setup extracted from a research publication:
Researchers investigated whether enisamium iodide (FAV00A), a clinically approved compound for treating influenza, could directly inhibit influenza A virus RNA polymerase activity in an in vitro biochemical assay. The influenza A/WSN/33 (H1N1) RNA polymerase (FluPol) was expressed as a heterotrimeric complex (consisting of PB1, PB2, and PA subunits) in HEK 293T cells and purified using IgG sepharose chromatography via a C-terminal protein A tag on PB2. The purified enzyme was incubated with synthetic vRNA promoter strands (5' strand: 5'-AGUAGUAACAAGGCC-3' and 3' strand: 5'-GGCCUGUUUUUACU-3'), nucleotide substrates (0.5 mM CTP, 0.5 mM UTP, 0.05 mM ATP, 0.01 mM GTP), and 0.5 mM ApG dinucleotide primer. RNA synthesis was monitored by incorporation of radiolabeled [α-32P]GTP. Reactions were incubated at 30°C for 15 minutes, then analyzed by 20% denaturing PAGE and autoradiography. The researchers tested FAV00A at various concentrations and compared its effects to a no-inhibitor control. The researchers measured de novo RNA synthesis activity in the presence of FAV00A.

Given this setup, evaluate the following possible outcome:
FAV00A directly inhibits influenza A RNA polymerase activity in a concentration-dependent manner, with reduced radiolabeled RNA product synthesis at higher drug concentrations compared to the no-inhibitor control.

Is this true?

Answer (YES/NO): NO